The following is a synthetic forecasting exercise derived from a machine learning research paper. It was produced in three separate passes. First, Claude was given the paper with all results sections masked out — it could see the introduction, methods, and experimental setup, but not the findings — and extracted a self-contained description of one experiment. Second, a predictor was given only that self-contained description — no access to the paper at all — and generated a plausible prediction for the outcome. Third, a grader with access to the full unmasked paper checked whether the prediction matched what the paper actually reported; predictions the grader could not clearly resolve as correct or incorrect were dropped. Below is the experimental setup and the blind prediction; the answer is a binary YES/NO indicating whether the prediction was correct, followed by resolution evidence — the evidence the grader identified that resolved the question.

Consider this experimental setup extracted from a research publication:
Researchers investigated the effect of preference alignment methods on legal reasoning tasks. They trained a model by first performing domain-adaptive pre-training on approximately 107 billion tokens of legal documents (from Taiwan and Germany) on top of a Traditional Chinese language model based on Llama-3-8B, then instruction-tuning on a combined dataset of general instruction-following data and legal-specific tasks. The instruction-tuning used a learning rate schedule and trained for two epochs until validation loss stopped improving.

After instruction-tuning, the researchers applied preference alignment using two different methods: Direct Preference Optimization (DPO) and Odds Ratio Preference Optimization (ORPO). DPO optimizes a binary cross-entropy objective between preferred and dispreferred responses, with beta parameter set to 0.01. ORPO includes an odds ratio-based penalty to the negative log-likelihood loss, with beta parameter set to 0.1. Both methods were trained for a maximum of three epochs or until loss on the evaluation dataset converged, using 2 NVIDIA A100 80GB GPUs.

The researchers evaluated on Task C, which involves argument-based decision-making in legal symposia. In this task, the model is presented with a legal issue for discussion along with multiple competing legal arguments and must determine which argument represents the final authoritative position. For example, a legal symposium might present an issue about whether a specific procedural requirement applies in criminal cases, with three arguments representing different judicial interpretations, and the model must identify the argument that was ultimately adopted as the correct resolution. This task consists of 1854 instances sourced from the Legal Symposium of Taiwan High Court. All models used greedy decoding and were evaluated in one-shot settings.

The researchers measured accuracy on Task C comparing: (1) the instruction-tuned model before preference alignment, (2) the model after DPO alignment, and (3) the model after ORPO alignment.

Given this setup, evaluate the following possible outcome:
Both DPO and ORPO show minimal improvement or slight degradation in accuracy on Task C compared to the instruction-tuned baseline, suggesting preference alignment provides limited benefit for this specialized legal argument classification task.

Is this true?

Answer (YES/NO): NO